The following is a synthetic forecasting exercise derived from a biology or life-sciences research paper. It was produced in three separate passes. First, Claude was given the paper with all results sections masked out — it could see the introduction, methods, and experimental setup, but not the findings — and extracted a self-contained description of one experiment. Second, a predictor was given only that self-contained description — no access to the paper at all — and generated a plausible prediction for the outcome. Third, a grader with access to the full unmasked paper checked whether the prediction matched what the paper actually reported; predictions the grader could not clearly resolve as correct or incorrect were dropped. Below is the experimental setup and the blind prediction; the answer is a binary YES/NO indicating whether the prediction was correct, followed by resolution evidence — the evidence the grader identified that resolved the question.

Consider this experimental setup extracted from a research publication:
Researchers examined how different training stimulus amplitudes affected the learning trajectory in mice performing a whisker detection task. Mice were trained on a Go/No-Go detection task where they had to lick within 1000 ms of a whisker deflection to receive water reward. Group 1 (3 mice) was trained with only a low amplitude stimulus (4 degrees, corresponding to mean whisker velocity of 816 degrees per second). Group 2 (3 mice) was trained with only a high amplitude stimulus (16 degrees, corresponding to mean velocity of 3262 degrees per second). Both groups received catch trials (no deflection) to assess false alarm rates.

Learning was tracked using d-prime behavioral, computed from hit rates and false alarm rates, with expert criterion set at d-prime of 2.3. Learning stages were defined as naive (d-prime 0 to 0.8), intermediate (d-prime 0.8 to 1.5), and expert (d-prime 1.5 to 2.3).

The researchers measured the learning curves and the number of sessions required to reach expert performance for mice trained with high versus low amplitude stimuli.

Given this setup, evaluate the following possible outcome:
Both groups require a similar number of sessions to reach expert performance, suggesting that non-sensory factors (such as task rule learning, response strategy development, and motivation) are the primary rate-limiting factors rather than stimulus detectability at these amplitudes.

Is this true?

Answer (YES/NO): NO